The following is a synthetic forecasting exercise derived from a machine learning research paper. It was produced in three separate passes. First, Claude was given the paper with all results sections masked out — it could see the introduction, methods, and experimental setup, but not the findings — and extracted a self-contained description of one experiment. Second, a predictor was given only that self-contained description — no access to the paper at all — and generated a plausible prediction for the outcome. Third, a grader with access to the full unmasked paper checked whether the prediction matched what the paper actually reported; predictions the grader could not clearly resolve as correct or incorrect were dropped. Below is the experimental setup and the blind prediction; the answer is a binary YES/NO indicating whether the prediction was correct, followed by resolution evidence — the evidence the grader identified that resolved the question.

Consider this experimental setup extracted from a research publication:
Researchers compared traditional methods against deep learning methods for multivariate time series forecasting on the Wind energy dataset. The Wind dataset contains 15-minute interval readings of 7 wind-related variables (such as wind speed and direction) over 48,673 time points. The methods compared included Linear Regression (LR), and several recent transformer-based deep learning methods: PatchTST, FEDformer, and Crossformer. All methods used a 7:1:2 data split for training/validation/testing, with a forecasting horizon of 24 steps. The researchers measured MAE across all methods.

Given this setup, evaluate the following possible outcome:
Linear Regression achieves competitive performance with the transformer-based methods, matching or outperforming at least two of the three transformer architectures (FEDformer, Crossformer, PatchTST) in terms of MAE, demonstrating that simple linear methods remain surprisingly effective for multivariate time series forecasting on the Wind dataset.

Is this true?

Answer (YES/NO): YES